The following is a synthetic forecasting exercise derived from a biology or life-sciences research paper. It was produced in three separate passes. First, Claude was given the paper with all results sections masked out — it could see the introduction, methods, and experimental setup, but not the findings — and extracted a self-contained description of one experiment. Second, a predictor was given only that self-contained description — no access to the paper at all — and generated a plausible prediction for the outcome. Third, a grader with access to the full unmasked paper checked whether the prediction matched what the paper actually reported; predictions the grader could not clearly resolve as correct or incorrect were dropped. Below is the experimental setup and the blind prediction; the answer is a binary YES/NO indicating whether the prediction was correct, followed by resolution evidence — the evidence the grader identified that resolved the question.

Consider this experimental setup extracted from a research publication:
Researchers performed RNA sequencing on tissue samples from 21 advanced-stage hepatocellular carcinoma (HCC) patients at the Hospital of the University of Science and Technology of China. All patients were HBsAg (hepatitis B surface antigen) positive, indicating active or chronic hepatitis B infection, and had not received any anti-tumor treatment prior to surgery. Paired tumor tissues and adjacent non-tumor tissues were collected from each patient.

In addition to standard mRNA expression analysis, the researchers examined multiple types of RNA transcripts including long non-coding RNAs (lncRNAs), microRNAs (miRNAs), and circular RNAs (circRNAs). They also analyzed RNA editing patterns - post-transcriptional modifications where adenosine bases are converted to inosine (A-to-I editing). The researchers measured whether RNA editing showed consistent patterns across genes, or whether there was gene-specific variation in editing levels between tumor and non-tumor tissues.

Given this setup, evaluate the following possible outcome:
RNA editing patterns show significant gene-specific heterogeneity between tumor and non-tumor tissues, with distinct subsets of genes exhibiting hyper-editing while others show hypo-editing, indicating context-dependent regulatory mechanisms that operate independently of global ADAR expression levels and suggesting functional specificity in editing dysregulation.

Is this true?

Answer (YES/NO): YES